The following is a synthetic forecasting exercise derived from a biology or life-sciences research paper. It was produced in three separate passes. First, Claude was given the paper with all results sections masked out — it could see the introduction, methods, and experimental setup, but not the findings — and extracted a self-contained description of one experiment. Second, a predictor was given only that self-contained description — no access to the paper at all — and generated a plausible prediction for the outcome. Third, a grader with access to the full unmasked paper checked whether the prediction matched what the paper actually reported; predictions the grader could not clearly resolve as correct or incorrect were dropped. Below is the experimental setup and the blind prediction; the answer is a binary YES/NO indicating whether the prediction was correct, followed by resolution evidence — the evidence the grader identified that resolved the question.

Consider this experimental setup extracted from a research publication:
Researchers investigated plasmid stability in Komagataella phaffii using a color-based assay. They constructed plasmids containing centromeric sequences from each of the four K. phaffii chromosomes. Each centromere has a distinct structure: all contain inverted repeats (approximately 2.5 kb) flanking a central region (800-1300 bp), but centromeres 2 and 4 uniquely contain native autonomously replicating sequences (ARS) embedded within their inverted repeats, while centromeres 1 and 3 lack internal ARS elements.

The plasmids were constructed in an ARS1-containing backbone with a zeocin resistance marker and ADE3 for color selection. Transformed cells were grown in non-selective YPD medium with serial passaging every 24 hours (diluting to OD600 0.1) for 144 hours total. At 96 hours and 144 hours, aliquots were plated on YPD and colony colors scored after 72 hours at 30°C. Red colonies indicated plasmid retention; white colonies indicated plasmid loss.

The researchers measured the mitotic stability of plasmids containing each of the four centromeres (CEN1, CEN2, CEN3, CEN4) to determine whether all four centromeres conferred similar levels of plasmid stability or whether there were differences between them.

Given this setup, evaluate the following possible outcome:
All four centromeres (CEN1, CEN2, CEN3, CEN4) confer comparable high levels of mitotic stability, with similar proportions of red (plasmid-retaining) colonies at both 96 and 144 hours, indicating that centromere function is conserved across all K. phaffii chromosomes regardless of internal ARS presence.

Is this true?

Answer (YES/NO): NO